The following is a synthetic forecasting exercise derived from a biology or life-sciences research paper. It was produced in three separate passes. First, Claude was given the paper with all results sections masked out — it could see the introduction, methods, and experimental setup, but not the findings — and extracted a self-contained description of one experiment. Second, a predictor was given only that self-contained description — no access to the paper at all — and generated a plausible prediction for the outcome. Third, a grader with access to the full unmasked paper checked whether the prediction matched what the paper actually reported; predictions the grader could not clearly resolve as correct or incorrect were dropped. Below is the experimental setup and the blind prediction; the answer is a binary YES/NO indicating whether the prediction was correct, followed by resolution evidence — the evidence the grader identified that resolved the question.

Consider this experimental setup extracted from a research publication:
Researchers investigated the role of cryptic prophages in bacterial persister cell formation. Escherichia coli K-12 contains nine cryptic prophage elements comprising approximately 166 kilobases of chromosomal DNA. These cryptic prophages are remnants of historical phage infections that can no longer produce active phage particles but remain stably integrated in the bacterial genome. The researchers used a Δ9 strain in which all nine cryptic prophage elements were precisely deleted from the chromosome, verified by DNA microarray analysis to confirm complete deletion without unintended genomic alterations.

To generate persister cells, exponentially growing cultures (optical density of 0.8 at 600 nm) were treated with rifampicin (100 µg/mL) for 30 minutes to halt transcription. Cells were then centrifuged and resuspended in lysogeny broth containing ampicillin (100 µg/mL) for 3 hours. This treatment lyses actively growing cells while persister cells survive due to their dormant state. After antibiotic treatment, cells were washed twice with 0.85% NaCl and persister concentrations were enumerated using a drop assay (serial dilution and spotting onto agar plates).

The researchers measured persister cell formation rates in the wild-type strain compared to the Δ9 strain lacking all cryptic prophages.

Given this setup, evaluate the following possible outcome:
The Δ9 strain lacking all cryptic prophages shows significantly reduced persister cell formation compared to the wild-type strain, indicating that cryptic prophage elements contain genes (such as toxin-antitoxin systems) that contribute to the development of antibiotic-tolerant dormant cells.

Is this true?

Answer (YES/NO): NO